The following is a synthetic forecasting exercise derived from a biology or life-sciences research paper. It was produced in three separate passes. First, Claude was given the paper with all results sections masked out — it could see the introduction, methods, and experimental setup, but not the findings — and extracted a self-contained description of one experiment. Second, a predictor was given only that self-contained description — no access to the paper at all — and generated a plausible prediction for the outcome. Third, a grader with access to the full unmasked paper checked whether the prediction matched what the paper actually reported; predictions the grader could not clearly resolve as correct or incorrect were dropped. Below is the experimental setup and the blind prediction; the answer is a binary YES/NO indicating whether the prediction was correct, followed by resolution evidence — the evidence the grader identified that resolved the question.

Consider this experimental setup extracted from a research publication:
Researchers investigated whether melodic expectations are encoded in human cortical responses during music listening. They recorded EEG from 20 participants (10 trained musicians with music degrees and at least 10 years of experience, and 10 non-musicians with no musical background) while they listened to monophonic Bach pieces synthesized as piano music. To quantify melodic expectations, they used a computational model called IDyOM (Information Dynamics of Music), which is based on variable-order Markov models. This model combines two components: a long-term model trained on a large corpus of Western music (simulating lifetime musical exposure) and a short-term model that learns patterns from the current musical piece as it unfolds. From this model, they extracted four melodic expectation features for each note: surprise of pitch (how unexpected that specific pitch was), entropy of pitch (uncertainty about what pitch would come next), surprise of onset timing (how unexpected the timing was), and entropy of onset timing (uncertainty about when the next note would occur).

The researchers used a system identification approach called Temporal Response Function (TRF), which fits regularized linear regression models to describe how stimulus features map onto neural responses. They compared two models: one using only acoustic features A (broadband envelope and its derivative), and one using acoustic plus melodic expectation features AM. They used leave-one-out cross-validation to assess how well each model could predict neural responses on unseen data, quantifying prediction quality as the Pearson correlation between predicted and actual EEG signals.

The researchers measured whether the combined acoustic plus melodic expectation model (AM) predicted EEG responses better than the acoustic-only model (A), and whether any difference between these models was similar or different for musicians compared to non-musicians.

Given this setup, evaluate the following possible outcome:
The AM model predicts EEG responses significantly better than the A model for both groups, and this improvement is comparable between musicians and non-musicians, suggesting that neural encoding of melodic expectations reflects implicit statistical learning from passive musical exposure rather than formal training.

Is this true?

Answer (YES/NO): NO